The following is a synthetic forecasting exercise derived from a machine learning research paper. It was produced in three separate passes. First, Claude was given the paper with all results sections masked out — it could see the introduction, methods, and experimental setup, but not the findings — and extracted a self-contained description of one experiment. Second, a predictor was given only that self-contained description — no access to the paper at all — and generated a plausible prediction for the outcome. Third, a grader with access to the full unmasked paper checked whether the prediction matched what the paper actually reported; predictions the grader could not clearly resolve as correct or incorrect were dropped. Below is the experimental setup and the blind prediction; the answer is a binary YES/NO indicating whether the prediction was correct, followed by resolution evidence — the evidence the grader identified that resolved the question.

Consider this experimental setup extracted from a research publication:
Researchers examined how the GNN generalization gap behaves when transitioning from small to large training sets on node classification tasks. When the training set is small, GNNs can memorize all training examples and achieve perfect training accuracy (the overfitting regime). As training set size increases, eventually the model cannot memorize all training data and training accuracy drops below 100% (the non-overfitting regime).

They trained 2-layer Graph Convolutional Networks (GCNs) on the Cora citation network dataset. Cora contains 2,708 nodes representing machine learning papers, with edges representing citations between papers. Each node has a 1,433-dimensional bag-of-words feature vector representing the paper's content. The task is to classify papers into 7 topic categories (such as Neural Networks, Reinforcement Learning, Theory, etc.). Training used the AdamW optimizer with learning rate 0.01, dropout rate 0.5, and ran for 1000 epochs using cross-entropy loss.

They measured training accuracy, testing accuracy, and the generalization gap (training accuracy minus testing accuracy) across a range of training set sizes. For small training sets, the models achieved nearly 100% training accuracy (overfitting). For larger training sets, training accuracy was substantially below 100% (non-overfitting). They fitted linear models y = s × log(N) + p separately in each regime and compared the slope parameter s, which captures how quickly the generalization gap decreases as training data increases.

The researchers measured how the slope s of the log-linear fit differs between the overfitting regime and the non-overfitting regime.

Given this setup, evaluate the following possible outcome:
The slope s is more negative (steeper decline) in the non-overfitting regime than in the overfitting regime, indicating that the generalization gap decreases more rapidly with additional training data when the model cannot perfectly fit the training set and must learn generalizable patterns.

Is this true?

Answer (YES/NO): YES